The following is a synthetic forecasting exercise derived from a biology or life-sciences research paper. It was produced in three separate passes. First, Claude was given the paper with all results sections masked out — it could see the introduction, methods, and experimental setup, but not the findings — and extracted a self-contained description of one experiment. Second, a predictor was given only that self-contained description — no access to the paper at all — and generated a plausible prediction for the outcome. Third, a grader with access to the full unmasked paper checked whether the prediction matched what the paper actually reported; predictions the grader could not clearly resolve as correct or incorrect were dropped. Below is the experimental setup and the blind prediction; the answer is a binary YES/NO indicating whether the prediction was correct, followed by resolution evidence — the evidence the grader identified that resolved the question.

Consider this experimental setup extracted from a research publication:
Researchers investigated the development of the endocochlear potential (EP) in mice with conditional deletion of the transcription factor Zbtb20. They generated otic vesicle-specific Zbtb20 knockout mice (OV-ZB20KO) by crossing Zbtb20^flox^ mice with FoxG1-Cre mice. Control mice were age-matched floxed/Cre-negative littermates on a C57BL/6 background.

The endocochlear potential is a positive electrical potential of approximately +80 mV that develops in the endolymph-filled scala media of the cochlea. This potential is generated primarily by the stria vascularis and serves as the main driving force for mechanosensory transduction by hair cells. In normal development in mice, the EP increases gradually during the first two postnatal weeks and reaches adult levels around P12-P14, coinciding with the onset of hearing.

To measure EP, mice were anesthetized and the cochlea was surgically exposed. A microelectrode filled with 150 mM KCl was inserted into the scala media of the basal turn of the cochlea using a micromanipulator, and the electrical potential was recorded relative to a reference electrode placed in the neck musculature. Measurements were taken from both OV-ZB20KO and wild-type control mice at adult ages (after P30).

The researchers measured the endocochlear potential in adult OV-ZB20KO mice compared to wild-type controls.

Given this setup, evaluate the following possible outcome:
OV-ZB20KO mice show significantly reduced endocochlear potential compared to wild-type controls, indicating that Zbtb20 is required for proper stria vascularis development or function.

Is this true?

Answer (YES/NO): NO